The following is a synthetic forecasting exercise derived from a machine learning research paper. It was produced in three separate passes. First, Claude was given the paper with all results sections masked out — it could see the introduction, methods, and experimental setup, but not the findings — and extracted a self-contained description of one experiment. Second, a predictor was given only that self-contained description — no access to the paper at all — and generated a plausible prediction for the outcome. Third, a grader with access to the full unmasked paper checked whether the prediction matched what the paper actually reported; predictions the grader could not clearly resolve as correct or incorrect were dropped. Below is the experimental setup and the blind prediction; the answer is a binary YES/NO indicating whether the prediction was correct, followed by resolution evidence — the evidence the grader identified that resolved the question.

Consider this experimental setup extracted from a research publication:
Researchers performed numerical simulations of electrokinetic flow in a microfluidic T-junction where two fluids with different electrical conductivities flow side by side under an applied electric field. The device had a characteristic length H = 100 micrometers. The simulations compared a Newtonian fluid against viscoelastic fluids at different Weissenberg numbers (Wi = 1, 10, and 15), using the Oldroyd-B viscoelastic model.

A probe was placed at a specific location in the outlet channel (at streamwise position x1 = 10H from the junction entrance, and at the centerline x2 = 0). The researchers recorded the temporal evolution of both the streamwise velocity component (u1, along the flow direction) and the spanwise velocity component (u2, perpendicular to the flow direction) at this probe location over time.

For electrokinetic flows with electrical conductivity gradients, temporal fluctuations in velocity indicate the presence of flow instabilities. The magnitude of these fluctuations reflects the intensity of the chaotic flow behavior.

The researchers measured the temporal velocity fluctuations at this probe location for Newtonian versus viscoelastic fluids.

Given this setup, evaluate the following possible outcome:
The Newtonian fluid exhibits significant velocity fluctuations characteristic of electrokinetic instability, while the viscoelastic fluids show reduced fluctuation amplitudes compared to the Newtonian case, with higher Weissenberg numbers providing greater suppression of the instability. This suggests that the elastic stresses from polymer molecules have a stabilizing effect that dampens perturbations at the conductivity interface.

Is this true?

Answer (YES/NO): YES